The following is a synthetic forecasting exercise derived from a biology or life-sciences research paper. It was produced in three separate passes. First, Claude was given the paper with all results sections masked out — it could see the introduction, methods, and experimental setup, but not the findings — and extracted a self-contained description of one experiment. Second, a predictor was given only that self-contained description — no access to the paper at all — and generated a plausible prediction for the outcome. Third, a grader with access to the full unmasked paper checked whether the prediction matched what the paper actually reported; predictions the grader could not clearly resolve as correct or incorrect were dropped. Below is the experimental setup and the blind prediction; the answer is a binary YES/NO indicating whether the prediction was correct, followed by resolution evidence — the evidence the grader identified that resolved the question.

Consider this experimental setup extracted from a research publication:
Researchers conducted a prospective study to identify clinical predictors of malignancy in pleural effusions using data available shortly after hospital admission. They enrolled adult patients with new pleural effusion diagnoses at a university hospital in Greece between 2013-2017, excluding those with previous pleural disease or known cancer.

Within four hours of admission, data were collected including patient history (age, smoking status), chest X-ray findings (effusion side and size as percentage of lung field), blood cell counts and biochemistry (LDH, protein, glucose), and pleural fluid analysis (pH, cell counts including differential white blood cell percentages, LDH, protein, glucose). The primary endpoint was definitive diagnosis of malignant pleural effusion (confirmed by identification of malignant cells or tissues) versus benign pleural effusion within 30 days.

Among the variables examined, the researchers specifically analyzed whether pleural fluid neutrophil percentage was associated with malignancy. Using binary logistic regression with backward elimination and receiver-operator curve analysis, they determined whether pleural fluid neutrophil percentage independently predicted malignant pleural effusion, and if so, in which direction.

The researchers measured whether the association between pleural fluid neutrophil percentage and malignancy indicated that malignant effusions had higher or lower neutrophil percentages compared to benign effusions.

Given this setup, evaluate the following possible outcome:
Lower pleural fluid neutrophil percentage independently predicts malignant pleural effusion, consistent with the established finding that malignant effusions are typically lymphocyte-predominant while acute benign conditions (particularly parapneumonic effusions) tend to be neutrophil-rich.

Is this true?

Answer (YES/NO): YES